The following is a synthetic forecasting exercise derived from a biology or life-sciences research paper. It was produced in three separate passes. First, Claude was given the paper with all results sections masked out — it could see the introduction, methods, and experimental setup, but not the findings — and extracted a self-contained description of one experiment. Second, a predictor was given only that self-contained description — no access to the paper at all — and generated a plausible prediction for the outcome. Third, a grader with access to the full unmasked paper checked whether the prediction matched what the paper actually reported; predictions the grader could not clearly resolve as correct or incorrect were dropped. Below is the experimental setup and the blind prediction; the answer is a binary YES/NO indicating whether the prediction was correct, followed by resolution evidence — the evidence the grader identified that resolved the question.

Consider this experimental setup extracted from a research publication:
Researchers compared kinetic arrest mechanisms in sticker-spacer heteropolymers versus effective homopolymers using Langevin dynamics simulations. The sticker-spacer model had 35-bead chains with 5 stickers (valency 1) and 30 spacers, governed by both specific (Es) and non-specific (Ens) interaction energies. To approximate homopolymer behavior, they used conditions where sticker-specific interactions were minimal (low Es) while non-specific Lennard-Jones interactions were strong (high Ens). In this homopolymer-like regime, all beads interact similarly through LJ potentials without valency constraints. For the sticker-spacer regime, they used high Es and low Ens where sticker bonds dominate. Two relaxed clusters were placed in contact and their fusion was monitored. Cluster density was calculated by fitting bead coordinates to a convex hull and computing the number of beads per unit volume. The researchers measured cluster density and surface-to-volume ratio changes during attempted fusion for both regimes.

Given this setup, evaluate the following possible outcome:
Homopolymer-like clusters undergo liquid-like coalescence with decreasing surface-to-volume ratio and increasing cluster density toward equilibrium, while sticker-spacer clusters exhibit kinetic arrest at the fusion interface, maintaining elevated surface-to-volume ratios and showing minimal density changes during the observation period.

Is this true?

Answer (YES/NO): NO